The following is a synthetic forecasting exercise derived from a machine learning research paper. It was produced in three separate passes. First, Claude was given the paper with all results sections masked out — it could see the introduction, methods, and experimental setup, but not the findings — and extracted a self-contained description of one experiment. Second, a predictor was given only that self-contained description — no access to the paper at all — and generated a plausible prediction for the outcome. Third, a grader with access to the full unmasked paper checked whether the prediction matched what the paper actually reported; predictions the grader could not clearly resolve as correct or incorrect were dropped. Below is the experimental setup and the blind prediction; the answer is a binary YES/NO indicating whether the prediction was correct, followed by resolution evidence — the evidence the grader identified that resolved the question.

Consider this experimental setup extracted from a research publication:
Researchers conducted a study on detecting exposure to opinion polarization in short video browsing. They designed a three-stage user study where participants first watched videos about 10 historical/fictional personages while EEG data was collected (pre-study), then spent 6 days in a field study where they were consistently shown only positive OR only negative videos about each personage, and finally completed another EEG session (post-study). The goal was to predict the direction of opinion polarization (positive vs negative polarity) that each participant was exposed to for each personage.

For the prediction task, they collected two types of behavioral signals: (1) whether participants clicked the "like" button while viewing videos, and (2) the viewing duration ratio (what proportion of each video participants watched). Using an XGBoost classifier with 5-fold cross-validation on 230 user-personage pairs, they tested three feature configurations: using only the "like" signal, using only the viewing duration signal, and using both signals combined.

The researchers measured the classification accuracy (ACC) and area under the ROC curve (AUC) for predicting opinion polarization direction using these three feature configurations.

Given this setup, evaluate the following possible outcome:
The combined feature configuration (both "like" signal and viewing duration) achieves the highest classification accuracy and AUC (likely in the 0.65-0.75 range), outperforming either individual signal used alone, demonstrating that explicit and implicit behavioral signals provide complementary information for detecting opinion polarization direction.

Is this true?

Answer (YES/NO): NO